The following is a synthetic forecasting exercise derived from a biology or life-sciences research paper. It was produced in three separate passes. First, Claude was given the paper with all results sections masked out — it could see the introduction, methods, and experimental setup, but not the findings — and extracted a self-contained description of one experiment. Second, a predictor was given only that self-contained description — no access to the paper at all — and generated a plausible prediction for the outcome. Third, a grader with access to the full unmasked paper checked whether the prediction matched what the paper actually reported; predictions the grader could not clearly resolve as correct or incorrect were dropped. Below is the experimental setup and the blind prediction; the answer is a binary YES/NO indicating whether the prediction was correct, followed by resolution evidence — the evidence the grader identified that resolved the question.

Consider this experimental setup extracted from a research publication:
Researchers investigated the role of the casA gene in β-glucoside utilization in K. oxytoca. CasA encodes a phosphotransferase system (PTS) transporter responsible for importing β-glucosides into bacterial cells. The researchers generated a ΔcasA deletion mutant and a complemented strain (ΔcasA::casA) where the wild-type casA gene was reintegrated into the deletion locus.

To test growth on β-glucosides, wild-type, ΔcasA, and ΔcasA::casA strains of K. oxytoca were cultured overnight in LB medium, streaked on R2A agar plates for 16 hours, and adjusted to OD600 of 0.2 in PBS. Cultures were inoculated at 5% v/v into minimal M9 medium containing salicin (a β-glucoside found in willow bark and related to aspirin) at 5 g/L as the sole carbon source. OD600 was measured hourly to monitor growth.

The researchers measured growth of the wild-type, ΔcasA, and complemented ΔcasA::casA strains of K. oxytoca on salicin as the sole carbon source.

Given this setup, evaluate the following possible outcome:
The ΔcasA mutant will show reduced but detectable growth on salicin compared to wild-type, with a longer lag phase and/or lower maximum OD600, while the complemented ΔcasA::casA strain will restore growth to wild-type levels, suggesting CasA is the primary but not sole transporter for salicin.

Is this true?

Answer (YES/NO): NO